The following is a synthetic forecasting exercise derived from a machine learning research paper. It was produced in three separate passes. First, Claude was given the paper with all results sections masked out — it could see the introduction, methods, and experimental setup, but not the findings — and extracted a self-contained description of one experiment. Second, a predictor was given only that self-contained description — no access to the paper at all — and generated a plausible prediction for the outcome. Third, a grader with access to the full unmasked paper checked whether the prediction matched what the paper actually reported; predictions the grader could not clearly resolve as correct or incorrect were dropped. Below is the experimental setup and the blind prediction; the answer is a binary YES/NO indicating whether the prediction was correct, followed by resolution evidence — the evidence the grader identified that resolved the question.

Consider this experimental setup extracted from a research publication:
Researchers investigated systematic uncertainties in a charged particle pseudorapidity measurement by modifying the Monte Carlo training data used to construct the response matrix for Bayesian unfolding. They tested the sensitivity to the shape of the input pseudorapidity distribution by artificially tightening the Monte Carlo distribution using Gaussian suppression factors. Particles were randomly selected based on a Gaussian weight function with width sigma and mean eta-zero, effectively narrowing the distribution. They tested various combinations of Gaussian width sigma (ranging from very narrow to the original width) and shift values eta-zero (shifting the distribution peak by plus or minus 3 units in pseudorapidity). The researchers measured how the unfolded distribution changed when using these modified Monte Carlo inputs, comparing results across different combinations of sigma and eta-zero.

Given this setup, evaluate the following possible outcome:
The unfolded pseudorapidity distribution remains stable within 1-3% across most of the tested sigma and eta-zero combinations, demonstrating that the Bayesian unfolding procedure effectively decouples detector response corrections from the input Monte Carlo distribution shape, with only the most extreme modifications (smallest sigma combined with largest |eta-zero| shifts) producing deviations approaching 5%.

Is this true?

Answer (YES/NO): NO